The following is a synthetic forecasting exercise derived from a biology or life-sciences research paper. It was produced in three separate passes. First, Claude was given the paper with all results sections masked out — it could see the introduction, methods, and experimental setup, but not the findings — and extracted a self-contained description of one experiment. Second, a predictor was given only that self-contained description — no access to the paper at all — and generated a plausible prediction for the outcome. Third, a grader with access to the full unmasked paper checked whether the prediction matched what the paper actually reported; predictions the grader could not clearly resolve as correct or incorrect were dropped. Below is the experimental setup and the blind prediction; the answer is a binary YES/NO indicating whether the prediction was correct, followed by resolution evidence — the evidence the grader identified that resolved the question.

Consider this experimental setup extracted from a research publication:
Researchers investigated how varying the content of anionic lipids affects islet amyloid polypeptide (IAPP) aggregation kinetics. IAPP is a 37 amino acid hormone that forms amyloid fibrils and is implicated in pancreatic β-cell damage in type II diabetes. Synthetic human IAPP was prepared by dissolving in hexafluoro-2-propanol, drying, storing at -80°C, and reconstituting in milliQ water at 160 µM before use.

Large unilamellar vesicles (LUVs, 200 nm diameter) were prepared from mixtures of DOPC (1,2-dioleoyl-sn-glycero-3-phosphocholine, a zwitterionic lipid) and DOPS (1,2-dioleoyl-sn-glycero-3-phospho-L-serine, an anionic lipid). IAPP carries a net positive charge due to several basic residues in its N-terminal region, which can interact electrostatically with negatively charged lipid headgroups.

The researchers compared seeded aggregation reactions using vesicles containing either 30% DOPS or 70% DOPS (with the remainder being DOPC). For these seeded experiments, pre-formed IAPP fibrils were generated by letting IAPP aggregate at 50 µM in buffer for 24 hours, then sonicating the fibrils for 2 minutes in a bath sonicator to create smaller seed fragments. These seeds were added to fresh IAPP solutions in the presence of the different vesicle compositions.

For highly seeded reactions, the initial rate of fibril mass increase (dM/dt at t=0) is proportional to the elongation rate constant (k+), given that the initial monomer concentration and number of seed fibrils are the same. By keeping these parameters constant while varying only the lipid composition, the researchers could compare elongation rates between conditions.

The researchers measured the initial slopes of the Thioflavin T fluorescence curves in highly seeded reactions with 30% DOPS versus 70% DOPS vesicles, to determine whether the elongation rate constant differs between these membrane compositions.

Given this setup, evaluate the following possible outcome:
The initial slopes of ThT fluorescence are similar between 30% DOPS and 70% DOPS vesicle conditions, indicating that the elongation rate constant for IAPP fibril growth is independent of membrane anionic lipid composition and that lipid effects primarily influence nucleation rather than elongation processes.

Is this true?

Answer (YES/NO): YES